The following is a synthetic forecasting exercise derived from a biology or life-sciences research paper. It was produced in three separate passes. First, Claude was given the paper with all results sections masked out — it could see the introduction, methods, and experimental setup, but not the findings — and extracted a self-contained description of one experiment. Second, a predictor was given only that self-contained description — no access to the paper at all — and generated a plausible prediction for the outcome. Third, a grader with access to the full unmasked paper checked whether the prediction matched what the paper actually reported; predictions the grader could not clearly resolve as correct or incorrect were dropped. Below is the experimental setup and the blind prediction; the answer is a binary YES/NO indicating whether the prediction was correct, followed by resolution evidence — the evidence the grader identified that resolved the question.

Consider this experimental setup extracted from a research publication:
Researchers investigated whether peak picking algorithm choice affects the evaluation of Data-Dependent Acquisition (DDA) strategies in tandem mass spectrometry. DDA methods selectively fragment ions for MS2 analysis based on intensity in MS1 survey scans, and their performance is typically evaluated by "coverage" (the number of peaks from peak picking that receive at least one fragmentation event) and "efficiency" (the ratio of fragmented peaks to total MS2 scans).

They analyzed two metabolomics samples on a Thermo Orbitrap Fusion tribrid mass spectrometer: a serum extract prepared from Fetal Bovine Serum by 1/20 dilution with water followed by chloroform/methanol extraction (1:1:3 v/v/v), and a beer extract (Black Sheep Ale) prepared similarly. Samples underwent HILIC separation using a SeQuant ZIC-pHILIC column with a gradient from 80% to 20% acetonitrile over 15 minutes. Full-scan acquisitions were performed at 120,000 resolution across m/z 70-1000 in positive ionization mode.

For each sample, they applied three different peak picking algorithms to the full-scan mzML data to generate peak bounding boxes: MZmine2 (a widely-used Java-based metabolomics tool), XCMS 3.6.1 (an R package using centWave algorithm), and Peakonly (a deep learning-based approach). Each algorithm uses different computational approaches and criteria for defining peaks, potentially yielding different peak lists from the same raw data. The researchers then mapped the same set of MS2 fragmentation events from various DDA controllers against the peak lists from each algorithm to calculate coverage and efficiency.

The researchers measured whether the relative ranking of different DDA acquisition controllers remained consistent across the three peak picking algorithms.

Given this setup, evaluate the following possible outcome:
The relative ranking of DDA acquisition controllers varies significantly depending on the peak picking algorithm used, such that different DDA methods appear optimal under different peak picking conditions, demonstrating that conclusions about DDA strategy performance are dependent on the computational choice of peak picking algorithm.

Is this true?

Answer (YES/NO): NO